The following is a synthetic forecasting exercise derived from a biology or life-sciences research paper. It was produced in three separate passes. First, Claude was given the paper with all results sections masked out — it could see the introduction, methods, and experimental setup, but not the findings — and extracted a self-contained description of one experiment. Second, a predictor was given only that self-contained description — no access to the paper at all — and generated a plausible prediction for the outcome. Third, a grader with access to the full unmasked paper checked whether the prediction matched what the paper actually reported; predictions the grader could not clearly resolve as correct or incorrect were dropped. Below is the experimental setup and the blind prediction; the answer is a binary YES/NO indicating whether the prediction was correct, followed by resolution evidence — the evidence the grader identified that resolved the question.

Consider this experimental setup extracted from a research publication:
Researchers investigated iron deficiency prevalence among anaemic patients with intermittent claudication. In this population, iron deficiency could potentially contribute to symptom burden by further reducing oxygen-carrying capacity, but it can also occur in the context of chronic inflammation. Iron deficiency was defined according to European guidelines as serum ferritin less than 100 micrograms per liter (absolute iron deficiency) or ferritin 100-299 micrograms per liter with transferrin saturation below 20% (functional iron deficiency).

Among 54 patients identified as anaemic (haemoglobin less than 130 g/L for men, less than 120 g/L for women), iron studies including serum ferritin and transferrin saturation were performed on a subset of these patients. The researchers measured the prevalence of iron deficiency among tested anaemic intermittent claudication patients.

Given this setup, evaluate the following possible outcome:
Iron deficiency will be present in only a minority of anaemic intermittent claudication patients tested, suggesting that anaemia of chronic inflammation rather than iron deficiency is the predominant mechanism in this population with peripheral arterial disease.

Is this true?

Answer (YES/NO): YES